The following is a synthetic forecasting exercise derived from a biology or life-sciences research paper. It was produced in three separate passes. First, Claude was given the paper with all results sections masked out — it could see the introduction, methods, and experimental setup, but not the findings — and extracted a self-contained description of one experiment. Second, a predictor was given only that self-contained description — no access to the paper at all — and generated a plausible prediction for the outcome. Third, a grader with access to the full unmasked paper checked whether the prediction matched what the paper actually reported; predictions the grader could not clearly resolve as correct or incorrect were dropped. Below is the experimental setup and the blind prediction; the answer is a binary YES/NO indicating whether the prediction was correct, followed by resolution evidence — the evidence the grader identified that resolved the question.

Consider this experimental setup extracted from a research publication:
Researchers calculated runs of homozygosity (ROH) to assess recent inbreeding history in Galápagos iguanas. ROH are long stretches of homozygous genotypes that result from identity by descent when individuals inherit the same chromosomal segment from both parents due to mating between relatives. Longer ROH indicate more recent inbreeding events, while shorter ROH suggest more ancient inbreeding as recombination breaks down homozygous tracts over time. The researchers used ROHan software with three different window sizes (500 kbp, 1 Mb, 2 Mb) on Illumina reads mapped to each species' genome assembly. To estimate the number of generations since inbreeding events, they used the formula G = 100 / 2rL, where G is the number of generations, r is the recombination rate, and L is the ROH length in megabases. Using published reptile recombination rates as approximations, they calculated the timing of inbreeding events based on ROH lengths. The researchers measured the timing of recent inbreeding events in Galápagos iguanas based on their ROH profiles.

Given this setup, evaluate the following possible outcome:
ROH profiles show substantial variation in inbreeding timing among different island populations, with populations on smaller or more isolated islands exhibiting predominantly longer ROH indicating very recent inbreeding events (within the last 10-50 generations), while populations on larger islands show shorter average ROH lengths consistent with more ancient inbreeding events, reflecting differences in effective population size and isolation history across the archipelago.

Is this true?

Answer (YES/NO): NO